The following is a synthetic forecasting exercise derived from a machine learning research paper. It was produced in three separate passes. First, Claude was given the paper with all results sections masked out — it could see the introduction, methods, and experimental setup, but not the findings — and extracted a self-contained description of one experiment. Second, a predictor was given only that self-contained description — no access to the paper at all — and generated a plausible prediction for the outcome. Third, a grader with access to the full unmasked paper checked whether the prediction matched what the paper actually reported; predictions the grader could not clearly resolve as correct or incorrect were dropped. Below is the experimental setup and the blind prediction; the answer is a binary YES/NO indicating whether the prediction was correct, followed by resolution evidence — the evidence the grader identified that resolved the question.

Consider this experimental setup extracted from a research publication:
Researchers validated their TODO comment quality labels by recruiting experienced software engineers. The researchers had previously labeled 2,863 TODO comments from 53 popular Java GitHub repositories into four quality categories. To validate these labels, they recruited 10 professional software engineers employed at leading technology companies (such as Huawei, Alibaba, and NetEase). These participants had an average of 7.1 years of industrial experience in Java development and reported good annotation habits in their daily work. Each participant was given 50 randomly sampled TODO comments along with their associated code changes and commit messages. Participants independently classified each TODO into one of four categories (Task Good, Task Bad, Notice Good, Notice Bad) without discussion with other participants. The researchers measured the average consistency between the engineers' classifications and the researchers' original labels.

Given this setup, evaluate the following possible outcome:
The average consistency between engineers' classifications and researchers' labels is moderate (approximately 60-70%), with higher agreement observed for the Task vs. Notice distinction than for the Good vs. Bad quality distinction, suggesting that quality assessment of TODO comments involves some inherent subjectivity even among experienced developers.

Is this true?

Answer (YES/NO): NO